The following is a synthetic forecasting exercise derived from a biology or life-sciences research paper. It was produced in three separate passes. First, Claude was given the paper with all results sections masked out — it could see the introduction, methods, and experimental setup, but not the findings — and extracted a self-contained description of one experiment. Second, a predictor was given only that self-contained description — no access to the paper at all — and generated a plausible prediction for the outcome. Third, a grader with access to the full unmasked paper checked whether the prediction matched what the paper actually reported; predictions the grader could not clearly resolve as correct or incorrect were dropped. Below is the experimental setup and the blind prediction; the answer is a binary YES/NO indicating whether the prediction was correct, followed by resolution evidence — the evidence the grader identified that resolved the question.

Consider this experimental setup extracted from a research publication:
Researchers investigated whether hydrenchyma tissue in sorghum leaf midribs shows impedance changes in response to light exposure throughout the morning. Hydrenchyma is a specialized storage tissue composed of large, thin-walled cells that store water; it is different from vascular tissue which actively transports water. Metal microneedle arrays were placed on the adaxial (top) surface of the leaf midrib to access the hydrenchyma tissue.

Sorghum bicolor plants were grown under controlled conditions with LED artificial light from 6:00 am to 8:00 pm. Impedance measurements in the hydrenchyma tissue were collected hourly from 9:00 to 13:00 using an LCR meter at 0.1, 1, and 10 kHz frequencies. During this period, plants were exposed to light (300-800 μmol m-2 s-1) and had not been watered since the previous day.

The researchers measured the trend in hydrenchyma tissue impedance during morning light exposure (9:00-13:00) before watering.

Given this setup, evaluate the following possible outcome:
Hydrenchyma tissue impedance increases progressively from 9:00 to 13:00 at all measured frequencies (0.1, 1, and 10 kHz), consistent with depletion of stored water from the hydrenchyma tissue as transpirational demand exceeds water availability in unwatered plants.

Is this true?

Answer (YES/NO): NO